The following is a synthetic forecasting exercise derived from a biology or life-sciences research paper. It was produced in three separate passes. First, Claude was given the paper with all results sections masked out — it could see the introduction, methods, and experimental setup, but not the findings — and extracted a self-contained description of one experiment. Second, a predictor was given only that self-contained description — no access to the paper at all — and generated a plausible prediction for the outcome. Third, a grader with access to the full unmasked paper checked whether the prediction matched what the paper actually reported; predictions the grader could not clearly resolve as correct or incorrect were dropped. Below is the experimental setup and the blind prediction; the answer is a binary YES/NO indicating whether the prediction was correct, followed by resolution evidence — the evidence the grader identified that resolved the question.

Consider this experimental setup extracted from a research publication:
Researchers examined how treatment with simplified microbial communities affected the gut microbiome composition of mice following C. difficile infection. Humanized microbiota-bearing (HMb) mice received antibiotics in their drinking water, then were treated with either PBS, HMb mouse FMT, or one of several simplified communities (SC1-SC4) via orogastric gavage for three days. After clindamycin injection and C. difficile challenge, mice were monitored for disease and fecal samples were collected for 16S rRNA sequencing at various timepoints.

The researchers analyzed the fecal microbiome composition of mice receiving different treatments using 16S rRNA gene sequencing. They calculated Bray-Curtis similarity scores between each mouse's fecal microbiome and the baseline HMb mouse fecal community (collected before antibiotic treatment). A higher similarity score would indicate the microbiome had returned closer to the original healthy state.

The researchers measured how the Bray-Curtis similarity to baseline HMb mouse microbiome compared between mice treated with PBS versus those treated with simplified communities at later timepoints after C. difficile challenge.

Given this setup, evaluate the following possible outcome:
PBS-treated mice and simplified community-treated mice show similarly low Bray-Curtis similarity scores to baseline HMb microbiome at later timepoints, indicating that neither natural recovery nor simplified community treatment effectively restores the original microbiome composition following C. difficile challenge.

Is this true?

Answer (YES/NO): NO